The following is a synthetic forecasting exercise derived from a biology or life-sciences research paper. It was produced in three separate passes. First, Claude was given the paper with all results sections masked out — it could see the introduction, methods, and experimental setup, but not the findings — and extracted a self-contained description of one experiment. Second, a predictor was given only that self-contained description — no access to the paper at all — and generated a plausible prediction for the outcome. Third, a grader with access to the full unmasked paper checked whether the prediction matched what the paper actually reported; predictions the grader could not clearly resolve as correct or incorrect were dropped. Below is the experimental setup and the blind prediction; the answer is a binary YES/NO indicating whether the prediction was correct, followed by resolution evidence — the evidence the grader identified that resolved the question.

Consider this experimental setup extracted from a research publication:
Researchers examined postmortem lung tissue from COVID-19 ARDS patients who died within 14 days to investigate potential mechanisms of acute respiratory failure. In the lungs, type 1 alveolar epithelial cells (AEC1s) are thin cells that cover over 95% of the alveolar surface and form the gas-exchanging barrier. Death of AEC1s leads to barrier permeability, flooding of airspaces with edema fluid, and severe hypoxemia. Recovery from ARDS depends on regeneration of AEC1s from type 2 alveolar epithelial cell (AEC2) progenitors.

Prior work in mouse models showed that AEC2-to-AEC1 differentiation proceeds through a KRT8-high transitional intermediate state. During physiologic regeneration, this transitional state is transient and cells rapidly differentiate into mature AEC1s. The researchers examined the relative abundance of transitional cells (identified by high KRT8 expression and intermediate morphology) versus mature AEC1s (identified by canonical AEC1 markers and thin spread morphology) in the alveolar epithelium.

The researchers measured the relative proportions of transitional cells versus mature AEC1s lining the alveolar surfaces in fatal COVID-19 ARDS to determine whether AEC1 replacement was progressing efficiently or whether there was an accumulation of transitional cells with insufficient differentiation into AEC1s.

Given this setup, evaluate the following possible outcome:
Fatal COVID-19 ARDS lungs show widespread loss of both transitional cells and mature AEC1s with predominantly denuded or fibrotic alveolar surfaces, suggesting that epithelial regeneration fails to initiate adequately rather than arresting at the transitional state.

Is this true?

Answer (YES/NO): NO